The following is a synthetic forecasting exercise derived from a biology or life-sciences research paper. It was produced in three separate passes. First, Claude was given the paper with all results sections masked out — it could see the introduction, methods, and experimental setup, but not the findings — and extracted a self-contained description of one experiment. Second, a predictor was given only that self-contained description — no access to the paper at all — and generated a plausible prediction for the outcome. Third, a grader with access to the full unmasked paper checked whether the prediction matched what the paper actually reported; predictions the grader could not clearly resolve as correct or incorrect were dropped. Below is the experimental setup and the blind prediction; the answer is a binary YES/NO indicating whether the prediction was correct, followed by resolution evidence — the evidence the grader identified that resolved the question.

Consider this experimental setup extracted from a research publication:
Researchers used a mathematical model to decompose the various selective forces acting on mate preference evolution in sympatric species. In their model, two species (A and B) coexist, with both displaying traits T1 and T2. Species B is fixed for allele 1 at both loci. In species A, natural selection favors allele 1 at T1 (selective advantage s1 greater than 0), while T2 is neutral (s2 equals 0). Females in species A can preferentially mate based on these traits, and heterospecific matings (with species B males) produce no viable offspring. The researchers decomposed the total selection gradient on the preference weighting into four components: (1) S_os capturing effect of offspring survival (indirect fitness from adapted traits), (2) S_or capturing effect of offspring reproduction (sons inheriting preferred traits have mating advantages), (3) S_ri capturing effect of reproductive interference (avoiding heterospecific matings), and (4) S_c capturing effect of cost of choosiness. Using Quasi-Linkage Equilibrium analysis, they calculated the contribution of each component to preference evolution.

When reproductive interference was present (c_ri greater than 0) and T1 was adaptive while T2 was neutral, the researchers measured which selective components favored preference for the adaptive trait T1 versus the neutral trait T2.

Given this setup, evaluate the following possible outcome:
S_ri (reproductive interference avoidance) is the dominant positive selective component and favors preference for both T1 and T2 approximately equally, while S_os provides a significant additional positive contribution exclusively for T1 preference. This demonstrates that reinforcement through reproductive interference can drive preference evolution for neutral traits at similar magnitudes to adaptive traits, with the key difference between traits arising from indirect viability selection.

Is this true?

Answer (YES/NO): NO